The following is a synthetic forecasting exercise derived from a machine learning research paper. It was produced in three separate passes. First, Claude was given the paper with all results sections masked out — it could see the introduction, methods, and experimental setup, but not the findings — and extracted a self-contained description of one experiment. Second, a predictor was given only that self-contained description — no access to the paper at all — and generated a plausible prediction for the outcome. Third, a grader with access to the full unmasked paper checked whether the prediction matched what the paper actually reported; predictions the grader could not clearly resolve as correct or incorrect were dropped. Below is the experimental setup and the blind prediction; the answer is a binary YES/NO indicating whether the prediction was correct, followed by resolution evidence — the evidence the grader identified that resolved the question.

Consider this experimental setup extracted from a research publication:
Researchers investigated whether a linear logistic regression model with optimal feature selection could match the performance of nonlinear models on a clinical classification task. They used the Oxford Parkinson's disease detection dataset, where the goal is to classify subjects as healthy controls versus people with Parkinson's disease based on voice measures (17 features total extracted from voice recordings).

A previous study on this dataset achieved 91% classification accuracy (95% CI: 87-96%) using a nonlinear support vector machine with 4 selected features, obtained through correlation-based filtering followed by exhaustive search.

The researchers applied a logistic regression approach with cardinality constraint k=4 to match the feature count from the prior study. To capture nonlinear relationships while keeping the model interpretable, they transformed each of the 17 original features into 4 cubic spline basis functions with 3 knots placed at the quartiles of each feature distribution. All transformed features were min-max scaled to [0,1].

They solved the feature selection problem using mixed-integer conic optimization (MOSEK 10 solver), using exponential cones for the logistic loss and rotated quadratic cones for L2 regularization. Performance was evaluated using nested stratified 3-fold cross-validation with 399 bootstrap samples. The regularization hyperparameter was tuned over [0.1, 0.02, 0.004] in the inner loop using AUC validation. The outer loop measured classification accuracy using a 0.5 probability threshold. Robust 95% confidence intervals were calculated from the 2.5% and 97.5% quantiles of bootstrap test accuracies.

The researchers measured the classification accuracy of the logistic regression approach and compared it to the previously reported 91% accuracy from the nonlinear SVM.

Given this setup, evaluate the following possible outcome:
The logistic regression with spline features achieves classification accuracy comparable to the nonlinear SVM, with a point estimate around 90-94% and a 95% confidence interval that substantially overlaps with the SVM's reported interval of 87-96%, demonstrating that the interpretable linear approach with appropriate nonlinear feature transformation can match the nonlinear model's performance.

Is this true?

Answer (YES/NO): NO